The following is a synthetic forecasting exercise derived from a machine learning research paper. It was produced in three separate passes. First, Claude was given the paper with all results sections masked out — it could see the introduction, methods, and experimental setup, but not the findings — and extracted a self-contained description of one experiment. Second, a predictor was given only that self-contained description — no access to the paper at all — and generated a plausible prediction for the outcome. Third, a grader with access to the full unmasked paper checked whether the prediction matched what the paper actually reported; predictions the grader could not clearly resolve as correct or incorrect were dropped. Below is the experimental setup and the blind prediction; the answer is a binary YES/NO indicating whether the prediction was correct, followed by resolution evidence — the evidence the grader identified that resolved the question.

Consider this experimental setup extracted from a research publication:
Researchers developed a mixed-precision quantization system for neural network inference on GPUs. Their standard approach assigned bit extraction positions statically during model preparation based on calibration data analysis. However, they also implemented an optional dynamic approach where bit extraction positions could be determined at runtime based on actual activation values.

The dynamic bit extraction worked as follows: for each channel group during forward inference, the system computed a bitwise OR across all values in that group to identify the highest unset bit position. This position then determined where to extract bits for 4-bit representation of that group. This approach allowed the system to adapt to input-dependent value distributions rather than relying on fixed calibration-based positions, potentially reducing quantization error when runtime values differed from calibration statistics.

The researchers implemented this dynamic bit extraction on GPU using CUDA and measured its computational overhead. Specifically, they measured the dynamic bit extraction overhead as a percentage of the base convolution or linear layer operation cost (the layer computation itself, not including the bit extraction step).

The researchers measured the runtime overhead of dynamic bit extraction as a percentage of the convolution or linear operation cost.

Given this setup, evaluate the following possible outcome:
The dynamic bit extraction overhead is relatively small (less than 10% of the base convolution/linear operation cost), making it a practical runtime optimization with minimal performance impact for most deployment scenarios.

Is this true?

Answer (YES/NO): YES